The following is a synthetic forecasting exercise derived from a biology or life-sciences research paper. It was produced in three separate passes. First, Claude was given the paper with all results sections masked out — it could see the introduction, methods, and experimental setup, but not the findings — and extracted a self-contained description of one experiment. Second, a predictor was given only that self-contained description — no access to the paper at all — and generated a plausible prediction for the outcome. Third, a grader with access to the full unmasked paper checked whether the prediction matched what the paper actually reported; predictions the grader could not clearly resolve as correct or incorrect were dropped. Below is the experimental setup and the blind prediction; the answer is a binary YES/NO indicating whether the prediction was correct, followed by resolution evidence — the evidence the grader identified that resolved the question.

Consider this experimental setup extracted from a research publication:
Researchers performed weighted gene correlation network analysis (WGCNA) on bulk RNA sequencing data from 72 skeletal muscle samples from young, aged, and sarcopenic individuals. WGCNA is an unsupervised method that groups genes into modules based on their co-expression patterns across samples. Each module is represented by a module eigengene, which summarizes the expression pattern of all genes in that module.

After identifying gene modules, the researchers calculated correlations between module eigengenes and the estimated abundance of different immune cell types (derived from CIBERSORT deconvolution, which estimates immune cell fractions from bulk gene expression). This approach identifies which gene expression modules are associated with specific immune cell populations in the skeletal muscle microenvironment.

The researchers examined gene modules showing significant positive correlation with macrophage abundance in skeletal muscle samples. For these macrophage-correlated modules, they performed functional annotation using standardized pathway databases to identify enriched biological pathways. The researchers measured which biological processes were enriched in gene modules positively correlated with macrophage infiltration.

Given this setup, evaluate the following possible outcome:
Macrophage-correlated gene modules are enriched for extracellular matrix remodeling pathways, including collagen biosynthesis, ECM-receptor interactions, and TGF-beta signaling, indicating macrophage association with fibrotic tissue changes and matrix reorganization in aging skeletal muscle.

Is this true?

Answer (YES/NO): YES